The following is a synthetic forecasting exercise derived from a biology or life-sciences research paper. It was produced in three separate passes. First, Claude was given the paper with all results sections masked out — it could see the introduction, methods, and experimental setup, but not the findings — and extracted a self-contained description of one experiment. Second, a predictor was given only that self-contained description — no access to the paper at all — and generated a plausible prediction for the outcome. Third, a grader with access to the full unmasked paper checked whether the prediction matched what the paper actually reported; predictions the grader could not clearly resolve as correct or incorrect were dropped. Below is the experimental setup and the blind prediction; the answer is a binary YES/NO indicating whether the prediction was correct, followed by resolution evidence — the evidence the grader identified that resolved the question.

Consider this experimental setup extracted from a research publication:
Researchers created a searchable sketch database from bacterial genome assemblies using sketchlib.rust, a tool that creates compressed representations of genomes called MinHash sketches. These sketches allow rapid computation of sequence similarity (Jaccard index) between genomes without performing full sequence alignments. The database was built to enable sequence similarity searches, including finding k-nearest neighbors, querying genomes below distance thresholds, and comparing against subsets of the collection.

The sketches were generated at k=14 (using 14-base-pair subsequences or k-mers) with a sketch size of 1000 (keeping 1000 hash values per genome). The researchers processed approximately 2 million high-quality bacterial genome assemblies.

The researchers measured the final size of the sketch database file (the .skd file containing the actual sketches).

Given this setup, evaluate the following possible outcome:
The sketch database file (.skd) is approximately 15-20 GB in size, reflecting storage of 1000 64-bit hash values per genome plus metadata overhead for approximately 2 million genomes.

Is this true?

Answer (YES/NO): NO